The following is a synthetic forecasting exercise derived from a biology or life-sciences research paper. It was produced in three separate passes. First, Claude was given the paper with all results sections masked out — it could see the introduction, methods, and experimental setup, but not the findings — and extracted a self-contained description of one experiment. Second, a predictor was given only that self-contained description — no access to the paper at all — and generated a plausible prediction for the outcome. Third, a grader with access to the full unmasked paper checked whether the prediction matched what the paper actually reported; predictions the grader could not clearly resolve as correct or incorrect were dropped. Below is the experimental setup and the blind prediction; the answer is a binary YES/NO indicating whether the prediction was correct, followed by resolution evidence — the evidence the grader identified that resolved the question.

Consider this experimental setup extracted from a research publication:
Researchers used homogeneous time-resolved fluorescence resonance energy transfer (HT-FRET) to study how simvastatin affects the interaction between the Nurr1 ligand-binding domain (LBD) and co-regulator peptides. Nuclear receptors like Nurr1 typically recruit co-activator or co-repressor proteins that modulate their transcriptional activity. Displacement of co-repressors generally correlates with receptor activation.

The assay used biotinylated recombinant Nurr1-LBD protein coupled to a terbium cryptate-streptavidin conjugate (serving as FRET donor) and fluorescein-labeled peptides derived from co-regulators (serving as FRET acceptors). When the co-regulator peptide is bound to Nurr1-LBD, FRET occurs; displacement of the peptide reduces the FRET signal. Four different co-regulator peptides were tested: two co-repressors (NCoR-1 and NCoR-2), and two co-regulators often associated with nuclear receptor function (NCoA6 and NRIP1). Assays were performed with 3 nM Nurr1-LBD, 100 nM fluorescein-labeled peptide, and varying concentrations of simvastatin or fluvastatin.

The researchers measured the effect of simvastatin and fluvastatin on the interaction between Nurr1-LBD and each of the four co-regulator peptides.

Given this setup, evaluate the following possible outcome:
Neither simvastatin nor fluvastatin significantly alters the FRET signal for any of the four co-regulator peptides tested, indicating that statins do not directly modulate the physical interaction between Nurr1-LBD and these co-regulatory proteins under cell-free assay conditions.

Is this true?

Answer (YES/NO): NO